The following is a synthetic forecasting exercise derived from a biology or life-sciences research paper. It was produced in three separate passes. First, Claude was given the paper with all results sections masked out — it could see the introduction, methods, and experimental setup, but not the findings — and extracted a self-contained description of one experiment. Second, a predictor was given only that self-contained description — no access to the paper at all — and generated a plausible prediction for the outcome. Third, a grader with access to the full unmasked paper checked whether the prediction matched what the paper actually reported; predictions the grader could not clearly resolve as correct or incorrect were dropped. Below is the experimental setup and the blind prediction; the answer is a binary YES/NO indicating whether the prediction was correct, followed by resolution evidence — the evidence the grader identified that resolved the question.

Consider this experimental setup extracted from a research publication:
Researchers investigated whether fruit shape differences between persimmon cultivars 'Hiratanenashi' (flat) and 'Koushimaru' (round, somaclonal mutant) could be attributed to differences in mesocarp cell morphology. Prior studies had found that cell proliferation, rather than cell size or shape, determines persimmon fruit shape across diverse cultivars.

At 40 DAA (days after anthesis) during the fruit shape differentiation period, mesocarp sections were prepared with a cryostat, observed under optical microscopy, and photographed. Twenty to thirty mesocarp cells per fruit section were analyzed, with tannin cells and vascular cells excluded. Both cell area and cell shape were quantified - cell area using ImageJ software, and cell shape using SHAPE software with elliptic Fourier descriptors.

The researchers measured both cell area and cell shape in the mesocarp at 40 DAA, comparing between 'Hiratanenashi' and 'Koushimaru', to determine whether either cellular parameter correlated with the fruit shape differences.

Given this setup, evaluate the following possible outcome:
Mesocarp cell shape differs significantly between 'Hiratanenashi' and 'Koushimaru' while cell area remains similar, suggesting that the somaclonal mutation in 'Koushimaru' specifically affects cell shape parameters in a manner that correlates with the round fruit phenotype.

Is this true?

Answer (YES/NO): YES